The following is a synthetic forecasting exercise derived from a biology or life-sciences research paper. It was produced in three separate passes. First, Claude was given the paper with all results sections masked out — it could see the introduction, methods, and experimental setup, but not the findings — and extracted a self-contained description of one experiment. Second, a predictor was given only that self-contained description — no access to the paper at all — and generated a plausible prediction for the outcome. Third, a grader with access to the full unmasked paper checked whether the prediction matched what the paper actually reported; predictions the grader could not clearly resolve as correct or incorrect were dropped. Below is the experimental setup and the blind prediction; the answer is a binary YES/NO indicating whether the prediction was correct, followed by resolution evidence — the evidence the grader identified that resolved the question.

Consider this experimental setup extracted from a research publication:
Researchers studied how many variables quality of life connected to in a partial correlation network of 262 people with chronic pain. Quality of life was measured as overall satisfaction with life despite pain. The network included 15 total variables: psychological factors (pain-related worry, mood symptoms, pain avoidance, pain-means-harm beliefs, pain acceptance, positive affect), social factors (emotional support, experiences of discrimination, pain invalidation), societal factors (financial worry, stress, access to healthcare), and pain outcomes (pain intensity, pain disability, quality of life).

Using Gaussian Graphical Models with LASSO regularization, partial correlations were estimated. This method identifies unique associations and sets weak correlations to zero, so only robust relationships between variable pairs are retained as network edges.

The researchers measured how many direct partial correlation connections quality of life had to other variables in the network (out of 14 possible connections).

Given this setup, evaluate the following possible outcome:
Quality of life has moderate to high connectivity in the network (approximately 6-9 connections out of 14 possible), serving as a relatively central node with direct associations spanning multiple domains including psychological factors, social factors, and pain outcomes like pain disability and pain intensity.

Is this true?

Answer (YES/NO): NO